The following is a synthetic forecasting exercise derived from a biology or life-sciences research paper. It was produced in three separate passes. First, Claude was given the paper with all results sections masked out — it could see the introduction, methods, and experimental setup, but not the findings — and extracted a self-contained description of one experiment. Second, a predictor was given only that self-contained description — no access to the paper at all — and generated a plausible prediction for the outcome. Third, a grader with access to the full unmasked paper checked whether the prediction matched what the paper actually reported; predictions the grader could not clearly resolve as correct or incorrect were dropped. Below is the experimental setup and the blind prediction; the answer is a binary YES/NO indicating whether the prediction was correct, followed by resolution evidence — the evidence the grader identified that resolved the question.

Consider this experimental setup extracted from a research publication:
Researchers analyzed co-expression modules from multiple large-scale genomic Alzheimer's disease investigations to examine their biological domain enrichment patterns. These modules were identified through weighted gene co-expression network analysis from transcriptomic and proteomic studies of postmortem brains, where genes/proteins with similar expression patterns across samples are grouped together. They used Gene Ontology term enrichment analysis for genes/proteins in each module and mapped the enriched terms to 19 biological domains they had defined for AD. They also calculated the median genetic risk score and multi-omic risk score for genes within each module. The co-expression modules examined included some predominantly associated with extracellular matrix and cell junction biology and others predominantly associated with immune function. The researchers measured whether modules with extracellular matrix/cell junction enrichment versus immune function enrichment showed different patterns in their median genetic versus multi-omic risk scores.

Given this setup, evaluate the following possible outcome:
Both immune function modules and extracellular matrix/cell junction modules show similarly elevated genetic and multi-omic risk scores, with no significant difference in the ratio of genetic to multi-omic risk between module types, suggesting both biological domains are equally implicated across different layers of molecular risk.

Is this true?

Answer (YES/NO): NO